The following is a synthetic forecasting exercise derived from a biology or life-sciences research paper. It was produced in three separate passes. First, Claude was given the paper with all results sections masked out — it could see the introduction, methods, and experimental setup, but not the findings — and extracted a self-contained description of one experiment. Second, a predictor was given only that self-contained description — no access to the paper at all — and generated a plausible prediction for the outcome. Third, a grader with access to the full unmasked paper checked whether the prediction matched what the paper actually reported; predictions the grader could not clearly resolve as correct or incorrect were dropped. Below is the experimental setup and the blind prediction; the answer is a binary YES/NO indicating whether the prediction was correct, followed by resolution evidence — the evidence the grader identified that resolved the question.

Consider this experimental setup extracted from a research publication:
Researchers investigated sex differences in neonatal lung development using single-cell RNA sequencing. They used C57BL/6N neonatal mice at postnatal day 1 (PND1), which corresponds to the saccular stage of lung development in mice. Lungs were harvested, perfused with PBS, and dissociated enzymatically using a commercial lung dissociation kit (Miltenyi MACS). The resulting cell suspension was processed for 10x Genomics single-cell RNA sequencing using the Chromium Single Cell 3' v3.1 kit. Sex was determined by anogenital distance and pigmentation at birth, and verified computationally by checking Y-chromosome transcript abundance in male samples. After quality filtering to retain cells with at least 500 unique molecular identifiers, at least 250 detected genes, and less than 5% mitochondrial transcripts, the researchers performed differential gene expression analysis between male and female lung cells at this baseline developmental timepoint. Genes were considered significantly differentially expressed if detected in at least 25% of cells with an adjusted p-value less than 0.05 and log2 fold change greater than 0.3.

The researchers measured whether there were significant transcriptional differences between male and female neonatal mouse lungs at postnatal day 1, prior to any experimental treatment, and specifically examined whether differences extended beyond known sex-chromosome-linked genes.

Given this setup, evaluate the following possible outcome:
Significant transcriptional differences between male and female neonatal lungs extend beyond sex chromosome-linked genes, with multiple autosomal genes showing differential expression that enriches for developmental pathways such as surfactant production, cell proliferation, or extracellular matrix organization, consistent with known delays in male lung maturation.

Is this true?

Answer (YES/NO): NO